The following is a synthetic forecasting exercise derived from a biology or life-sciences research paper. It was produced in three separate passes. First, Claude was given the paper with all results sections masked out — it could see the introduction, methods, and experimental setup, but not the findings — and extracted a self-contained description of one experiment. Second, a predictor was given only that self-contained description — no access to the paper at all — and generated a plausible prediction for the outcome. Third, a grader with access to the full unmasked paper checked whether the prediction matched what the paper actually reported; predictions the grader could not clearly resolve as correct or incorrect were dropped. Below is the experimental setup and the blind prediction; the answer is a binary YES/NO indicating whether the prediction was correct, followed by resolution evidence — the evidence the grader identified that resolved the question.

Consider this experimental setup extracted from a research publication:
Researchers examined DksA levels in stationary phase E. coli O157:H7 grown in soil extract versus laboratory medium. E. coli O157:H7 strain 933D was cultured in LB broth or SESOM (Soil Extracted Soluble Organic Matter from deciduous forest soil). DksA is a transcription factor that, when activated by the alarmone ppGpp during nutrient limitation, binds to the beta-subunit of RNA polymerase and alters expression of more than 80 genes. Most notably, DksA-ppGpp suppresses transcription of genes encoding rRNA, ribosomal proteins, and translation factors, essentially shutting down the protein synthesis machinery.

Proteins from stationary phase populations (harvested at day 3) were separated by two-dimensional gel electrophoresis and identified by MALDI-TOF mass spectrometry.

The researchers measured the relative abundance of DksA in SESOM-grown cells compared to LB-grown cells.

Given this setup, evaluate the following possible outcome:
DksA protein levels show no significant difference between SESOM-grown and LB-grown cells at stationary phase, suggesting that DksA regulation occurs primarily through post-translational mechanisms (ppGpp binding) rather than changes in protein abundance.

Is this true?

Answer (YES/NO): NO